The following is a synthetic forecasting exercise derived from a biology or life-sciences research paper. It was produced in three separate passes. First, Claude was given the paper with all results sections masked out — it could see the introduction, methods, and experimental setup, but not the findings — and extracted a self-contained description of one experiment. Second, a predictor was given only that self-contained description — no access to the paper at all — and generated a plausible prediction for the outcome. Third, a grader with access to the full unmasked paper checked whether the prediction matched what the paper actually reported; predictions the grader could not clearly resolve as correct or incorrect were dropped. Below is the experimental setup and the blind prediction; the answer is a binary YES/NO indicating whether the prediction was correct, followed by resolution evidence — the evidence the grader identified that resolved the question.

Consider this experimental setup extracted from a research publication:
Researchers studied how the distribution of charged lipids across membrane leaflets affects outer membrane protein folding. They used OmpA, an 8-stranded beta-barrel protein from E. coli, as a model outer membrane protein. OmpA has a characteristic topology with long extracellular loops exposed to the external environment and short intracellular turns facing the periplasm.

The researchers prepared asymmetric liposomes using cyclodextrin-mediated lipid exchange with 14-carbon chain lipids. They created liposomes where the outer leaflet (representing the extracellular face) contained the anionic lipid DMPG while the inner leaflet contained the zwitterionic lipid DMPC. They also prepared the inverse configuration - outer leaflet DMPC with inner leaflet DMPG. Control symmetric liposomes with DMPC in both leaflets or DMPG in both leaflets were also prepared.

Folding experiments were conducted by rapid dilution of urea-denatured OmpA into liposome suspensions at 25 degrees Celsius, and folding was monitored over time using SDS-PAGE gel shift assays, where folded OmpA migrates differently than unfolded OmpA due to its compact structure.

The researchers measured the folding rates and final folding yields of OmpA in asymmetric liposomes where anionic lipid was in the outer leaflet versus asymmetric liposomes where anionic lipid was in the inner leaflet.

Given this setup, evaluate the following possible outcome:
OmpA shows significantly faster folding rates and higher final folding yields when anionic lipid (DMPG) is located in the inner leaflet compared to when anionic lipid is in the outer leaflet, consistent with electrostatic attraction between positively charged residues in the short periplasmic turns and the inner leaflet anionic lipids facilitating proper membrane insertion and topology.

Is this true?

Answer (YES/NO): NO